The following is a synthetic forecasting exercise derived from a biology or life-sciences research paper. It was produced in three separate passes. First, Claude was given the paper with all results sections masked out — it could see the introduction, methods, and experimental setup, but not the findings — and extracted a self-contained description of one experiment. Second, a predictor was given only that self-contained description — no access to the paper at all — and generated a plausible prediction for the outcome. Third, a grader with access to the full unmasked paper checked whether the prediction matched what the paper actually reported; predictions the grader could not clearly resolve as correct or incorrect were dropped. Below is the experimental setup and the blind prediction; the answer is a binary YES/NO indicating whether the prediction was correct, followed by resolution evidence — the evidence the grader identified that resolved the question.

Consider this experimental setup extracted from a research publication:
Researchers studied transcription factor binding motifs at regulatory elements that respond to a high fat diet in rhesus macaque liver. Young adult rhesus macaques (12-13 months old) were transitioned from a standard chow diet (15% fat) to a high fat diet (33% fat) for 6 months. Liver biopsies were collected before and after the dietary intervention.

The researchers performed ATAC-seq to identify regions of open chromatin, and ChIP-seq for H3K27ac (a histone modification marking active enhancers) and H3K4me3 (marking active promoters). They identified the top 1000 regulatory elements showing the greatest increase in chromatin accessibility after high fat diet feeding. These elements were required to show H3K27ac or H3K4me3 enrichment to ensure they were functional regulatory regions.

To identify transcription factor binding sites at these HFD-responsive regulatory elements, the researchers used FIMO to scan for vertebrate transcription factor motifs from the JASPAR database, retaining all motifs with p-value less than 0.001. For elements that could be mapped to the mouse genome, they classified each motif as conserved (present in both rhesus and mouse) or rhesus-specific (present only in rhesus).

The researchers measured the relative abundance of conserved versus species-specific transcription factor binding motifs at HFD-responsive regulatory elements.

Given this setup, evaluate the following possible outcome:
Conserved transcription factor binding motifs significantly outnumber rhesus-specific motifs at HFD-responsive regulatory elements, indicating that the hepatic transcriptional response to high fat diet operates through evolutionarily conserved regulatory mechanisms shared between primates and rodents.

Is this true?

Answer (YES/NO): NO